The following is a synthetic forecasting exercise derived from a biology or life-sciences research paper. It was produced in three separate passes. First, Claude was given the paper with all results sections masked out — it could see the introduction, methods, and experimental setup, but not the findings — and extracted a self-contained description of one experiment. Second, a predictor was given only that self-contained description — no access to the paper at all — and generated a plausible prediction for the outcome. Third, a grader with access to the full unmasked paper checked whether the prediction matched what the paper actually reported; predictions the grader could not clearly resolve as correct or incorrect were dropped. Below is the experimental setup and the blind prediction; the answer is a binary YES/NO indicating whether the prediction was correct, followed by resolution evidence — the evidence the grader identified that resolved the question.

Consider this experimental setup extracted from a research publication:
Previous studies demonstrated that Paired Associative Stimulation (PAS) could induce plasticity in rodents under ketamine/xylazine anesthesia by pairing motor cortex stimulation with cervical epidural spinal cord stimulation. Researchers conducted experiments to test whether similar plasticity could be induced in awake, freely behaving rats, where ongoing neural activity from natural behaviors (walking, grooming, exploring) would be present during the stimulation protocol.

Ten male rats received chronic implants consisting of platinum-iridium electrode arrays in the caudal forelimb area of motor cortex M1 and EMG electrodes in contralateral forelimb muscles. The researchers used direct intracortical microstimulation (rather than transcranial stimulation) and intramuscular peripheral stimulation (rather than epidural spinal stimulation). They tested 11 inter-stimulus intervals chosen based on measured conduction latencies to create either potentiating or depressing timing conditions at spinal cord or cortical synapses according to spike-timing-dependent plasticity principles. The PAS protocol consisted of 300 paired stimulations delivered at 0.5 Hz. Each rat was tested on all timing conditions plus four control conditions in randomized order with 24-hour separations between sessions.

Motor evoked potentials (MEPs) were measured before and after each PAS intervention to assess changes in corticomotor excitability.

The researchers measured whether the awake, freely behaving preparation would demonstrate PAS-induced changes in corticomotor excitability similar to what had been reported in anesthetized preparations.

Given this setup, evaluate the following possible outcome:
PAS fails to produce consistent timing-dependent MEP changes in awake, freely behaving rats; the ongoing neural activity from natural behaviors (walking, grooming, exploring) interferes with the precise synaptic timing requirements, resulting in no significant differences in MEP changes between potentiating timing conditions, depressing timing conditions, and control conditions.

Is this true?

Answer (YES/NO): YES